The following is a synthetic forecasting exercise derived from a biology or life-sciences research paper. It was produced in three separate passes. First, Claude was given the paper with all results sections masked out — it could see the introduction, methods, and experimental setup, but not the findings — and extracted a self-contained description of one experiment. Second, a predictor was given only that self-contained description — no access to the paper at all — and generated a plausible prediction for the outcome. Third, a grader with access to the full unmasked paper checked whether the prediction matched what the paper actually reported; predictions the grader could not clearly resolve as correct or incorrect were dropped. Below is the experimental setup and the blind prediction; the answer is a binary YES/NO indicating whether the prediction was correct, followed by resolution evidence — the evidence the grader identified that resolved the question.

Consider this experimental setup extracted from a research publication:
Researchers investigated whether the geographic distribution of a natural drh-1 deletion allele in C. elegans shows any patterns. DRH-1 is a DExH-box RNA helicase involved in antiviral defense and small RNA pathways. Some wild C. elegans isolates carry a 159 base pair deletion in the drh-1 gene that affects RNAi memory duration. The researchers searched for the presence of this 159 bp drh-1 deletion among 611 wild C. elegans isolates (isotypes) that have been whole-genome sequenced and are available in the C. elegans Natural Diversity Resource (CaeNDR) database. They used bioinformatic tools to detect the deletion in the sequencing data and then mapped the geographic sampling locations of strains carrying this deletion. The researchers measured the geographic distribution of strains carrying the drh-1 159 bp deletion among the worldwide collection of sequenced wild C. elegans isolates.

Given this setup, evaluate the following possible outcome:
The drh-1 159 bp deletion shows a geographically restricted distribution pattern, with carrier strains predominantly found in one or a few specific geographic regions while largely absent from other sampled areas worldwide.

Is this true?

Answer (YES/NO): NO